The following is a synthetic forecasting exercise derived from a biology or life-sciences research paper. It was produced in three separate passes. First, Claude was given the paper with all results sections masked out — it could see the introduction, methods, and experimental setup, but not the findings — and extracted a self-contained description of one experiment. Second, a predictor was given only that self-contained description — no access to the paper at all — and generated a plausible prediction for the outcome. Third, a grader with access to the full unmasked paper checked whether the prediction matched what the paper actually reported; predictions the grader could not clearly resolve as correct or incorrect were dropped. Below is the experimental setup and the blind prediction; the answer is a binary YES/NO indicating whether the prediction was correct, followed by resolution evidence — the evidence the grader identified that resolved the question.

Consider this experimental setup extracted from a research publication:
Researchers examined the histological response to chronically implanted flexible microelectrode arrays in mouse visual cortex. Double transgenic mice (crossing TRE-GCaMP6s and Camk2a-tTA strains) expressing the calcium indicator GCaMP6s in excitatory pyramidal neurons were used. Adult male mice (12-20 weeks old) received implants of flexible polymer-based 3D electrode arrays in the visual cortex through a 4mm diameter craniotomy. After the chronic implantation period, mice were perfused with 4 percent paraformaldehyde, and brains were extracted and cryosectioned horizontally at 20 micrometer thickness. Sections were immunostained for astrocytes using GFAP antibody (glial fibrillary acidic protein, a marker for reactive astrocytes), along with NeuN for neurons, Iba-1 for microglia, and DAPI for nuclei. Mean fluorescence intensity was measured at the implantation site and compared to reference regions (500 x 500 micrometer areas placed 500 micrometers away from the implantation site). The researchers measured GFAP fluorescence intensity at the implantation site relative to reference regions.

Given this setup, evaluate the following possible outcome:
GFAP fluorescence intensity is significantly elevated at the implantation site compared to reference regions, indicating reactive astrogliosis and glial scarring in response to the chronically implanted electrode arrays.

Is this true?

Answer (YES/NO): NO